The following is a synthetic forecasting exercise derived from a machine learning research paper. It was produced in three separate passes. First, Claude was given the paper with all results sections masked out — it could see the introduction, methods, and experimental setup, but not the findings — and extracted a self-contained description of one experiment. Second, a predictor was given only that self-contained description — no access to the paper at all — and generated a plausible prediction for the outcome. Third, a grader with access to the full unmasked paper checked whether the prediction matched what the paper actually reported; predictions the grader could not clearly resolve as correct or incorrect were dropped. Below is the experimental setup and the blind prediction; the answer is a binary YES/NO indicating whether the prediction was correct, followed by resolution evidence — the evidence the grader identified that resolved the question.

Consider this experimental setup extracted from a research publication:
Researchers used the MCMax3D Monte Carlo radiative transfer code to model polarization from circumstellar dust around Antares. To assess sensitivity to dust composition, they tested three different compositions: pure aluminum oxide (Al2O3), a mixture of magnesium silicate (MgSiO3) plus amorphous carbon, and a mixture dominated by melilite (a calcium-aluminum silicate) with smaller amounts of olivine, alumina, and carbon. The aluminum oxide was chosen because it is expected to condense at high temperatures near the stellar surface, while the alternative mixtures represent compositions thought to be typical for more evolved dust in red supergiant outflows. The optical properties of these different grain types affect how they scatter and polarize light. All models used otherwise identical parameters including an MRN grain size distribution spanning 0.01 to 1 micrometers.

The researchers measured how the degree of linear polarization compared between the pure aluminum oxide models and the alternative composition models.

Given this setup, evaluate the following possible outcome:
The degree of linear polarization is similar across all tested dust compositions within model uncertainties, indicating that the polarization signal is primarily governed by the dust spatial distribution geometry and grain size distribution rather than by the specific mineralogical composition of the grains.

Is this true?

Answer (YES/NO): YES